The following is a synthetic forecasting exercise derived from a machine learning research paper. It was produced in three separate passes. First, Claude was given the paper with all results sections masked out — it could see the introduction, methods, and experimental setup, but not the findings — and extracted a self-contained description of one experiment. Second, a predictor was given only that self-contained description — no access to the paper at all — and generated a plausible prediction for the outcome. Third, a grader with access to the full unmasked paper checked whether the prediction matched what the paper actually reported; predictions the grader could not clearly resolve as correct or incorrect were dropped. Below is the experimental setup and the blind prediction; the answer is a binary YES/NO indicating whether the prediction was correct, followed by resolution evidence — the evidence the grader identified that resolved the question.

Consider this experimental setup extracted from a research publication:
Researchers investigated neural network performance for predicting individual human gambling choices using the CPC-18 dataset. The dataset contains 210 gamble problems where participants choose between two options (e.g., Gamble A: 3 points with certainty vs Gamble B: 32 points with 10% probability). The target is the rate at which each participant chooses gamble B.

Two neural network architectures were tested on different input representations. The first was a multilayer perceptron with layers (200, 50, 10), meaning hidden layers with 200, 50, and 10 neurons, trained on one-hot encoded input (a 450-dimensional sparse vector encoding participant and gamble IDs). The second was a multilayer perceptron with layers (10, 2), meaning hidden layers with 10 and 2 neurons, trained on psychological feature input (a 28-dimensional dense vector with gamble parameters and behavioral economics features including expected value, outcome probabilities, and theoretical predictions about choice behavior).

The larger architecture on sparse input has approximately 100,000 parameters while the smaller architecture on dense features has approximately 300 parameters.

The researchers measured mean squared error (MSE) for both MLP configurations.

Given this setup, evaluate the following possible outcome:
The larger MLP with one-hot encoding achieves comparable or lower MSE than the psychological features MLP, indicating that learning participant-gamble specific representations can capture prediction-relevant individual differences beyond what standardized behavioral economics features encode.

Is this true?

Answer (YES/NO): YES